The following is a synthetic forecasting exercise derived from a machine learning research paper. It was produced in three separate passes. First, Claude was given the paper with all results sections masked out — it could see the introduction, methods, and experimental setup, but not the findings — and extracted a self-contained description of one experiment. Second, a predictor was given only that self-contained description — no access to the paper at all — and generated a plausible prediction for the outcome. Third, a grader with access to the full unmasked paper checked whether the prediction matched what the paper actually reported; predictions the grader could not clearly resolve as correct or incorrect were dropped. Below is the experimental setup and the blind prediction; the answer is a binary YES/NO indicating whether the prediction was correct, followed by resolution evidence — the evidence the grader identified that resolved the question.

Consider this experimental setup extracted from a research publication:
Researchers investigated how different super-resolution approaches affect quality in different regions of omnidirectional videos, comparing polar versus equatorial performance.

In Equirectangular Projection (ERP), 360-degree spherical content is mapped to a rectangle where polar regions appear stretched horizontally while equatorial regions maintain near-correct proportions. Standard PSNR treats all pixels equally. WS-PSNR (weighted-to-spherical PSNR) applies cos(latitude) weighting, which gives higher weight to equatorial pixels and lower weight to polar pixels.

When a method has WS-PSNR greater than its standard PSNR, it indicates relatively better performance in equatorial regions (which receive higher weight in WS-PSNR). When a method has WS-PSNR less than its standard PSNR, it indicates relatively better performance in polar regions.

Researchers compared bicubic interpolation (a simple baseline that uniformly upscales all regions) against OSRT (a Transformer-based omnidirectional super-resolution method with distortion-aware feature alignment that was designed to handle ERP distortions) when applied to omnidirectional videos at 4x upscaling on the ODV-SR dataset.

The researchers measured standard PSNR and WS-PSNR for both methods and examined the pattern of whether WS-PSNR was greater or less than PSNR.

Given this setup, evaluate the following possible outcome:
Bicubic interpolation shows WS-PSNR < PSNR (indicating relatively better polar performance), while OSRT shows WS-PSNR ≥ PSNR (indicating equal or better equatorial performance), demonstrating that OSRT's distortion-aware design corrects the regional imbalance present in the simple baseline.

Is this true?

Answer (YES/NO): YES